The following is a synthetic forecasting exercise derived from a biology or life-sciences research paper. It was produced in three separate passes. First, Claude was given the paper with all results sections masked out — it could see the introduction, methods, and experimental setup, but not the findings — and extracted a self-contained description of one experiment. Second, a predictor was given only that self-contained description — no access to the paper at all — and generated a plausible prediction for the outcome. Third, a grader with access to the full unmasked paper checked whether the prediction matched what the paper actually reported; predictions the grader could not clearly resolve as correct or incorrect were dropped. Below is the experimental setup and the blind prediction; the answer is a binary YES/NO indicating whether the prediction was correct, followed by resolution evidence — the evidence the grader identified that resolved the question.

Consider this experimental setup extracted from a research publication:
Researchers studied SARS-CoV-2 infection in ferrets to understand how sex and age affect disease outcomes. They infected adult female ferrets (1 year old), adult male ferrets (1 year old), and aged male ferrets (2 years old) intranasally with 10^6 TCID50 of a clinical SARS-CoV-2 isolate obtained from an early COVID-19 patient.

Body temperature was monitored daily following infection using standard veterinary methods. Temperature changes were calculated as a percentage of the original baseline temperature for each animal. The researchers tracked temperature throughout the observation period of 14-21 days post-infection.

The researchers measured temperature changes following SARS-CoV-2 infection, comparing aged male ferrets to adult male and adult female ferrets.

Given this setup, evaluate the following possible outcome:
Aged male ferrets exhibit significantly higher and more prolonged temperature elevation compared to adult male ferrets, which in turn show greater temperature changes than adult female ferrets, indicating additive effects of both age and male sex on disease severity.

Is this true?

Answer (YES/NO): NO